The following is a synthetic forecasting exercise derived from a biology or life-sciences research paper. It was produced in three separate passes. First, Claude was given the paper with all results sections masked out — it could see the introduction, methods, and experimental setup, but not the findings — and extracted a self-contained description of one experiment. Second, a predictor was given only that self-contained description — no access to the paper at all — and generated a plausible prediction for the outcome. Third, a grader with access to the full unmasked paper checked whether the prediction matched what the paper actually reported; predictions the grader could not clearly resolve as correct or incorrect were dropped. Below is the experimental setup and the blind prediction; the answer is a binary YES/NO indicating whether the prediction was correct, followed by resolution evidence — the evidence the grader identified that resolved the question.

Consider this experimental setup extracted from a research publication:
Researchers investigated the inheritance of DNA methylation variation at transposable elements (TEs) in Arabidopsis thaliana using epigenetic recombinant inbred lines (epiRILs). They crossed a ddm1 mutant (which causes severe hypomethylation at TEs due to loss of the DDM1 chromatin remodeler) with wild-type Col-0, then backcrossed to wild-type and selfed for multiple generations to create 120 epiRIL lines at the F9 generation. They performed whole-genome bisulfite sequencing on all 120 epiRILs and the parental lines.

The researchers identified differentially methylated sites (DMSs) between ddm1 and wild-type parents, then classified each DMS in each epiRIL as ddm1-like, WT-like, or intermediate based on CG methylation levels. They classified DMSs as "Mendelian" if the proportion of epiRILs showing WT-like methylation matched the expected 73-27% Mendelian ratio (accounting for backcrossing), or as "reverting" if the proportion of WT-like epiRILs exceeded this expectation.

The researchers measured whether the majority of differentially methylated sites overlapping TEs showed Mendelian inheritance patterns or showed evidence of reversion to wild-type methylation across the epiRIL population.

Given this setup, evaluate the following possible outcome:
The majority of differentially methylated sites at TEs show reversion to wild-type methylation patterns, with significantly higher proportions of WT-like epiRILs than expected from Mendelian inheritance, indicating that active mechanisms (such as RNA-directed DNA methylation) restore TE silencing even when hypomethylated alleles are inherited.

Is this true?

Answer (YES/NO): YES